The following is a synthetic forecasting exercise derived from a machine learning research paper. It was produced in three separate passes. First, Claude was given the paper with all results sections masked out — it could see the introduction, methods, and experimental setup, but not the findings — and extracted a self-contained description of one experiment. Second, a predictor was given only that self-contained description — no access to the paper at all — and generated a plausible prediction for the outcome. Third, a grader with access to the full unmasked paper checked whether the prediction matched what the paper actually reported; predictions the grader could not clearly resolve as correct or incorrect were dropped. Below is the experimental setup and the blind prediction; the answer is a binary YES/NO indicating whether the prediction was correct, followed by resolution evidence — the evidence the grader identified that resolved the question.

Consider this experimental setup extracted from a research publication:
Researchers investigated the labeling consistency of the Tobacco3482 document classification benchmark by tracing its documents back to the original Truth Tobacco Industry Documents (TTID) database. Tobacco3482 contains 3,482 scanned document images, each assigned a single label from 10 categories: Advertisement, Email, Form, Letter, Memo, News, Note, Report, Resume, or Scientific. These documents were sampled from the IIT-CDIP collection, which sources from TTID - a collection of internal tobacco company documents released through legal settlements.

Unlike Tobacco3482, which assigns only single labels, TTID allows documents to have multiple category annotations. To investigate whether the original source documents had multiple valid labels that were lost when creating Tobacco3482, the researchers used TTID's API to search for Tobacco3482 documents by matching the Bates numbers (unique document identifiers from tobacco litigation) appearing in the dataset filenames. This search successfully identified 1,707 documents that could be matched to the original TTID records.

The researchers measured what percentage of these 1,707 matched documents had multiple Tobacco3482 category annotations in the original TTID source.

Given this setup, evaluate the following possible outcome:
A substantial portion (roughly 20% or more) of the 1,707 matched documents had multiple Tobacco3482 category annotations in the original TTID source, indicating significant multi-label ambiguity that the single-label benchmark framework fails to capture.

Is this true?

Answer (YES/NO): NO